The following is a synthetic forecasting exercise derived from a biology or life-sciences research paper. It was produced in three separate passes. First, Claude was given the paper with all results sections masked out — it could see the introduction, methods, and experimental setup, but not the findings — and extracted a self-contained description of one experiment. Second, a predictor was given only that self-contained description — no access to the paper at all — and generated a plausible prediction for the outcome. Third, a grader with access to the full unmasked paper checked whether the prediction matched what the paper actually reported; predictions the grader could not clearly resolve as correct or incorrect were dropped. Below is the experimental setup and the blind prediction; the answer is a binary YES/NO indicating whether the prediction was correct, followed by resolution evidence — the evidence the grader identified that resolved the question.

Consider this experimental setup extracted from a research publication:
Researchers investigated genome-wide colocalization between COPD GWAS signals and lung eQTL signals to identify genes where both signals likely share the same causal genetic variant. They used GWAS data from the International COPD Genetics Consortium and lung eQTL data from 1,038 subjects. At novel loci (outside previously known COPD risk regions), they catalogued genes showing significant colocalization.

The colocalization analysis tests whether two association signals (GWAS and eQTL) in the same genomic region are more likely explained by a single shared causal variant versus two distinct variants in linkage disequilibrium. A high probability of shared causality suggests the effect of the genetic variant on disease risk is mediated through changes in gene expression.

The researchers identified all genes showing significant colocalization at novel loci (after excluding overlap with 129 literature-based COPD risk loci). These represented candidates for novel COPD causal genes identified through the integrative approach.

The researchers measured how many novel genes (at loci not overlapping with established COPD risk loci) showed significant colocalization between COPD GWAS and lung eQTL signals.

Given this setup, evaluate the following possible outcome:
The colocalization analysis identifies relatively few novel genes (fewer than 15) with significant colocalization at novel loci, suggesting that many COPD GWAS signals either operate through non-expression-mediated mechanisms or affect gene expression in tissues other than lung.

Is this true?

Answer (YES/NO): YES